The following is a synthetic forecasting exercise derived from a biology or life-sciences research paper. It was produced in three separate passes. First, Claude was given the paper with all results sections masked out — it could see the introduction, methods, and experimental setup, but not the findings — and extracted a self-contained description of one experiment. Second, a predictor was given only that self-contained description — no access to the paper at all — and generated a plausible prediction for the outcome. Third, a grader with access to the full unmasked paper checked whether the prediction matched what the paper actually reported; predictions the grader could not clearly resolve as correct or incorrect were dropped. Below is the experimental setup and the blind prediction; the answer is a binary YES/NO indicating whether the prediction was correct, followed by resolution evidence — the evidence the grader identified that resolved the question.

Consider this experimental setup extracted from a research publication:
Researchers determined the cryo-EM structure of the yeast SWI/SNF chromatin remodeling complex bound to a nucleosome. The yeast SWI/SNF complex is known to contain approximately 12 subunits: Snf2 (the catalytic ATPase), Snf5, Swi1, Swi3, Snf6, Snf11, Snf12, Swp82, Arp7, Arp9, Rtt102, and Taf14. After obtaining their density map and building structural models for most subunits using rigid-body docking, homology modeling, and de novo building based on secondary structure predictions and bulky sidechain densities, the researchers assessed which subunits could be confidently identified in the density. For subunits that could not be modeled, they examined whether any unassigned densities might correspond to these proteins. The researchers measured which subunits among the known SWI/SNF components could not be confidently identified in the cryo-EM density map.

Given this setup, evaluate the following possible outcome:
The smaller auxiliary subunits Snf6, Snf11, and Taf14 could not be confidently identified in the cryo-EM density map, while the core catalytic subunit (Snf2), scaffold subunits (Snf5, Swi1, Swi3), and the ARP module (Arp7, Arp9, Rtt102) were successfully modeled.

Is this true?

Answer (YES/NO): NO